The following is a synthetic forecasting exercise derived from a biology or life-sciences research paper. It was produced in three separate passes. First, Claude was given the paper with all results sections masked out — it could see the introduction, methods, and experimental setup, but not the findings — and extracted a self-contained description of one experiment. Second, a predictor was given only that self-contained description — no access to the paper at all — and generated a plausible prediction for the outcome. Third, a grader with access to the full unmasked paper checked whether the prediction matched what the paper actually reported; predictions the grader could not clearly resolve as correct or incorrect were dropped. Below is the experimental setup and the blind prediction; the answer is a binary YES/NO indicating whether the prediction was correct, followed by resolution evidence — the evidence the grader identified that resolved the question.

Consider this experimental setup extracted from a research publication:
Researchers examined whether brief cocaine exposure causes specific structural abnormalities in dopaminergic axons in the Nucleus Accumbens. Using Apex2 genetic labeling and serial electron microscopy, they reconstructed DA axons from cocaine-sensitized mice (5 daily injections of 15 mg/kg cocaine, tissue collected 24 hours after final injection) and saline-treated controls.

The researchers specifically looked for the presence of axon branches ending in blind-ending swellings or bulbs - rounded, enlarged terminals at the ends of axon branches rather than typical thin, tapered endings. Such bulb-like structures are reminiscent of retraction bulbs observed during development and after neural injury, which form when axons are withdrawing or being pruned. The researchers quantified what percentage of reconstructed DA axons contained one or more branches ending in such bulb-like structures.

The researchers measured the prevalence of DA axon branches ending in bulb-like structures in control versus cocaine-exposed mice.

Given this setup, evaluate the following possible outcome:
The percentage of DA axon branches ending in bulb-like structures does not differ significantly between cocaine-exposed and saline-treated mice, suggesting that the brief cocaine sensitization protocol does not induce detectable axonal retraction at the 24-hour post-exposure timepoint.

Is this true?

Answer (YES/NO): NO